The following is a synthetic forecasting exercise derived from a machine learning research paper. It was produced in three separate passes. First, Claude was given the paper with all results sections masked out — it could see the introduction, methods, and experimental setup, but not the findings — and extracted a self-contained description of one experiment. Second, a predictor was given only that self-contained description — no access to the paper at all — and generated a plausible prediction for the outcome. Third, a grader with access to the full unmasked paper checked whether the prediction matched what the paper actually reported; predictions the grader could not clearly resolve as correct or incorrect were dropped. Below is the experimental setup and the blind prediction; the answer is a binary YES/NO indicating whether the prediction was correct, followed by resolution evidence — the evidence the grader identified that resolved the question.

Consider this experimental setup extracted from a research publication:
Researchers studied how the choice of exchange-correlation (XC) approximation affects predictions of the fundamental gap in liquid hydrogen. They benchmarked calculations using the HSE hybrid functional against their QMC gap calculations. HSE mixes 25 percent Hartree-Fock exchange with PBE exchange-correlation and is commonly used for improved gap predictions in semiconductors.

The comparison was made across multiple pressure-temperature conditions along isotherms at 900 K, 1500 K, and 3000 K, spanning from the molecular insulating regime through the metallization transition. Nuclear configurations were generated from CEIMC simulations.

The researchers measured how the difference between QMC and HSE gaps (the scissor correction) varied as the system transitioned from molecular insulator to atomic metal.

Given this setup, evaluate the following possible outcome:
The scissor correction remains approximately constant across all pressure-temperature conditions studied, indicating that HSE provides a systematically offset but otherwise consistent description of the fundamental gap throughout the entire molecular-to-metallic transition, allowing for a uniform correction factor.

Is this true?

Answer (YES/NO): NO